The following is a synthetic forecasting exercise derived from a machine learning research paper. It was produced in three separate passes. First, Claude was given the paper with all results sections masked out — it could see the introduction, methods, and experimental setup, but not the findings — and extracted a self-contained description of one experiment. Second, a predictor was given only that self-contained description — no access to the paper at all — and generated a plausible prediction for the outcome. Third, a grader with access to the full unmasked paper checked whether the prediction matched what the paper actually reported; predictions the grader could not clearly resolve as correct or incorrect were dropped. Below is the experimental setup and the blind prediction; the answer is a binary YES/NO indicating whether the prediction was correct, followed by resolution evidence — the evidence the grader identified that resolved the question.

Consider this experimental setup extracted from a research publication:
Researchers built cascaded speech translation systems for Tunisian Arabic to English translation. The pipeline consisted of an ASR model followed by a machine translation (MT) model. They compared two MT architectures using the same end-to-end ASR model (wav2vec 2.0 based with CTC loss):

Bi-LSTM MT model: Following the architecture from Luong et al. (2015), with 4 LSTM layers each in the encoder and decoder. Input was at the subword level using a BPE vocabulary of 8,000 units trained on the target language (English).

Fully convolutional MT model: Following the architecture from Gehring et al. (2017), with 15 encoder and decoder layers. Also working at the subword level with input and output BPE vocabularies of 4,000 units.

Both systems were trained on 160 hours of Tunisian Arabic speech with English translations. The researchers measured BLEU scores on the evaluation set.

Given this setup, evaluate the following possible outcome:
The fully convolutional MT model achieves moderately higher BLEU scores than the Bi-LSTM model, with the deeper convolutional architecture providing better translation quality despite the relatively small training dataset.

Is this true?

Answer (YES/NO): NO